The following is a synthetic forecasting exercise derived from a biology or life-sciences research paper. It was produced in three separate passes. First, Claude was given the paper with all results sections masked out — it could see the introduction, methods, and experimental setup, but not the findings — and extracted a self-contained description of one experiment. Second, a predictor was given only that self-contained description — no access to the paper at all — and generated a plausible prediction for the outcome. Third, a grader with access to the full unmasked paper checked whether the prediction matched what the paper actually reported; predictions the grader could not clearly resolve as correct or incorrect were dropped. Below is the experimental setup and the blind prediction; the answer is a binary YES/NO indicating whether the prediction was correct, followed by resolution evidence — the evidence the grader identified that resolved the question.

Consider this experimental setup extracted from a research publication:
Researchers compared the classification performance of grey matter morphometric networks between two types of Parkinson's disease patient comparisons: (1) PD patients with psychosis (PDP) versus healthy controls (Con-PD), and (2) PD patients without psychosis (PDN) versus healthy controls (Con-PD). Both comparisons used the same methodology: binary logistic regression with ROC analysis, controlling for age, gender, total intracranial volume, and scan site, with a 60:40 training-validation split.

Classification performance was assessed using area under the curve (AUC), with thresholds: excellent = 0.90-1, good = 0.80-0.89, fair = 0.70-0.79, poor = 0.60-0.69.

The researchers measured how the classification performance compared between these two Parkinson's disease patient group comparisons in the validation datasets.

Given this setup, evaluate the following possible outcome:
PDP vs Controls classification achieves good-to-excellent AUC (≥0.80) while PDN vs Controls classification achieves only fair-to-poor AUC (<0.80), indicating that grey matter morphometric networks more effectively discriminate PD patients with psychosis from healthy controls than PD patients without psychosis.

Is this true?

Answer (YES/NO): NO